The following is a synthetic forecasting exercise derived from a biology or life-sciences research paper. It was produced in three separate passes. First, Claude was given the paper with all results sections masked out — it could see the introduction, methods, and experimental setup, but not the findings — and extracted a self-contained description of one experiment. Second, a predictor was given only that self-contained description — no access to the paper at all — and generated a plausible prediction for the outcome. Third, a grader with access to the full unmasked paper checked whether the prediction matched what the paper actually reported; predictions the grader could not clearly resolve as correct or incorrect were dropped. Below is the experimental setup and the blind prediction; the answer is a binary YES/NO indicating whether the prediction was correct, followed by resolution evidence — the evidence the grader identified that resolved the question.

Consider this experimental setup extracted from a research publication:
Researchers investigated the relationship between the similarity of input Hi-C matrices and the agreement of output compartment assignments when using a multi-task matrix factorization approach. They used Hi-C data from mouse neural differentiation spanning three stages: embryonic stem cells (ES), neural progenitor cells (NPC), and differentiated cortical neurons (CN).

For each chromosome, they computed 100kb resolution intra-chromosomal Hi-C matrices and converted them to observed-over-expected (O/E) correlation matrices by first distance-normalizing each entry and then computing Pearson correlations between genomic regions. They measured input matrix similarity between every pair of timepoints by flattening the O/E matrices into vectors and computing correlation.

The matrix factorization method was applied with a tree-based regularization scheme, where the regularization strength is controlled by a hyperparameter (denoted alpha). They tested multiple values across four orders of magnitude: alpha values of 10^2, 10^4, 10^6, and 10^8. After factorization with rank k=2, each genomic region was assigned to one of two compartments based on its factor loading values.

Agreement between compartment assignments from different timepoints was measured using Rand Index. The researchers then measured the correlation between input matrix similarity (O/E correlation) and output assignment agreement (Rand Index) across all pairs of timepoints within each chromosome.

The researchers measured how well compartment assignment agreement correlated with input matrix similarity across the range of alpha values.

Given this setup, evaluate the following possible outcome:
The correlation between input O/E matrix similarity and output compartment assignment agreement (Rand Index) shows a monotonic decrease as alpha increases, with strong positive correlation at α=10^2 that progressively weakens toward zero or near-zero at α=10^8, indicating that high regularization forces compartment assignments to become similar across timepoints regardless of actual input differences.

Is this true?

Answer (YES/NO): NO